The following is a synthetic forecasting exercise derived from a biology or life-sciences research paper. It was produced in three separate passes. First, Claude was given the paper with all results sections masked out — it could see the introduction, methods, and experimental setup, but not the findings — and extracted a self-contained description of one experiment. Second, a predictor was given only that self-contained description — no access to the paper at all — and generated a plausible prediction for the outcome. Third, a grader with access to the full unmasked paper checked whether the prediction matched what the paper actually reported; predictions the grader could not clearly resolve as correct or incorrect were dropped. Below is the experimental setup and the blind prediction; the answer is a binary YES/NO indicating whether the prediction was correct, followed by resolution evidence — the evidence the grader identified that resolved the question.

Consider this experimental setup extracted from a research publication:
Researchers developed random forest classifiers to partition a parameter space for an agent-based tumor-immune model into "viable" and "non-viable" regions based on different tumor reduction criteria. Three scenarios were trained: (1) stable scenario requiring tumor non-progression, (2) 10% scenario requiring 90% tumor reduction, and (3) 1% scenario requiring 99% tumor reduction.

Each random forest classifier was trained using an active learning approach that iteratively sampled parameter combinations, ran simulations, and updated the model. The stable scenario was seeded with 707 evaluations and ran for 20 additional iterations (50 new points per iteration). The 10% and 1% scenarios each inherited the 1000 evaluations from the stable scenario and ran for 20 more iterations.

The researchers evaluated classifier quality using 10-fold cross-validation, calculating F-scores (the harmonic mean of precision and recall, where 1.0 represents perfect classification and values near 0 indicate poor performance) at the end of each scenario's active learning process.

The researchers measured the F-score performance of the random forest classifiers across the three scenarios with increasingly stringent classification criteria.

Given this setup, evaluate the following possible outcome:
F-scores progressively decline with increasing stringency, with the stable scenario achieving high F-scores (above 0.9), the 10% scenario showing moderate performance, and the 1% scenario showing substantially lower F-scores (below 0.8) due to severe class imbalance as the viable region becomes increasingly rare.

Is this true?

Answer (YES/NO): NO